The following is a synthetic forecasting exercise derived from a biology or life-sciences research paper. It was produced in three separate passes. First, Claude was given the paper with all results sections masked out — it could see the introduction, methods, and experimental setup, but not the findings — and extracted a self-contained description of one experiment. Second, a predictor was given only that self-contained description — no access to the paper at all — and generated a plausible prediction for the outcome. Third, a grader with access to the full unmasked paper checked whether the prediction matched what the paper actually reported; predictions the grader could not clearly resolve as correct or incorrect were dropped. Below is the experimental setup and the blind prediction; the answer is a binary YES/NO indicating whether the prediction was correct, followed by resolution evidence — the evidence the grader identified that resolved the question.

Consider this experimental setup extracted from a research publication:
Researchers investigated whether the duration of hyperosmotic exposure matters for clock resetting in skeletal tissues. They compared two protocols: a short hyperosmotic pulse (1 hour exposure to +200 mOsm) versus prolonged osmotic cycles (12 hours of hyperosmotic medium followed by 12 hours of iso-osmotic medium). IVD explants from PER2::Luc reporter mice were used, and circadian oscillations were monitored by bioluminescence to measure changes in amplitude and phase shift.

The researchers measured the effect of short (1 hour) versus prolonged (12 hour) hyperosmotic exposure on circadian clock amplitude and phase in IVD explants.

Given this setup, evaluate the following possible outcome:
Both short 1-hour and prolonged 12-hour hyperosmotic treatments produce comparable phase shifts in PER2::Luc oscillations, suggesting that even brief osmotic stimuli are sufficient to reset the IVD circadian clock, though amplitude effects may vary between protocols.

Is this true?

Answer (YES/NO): NO